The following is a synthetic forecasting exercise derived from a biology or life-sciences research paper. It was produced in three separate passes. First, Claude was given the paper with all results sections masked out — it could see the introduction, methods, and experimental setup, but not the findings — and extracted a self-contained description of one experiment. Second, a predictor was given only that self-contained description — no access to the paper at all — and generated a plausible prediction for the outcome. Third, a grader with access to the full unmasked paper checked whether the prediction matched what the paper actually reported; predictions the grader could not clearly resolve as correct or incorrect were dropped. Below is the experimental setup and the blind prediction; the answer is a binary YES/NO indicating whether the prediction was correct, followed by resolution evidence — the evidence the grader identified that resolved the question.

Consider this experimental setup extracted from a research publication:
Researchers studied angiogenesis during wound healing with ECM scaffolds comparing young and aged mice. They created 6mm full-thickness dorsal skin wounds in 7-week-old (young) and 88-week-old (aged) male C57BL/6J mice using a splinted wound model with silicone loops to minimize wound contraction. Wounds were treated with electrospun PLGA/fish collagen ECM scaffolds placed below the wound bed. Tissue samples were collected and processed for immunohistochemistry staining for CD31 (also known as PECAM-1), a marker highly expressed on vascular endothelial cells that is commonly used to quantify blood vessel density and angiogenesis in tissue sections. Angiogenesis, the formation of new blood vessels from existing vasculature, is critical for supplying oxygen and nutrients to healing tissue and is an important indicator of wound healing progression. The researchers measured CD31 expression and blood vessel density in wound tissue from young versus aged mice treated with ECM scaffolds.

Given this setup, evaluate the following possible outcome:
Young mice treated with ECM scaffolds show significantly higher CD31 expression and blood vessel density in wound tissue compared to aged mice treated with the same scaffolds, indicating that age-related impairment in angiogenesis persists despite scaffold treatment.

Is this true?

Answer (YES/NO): YES